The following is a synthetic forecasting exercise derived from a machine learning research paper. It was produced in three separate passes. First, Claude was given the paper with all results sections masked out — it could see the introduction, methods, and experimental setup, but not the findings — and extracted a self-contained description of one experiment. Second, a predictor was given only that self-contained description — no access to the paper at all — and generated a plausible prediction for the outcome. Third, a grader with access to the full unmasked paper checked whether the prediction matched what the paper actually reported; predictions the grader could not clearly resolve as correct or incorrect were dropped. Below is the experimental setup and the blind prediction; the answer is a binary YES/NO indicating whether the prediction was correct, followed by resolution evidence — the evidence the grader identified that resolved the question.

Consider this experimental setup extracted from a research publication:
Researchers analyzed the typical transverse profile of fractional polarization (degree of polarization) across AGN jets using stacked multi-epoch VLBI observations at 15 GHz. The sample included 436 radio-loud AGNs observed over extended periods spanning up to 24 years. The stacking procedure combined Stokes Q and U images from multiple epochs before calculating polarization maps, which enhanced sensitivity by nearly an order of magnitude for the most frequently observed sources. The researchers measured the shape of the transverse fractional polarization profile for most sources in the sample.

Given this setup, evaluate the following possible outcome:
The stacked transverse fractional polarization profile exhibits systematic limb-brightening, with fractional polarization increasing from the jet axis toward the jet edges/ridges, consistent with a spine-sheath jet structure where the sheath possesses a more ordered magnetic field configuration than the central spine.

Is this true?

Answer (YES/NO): YES